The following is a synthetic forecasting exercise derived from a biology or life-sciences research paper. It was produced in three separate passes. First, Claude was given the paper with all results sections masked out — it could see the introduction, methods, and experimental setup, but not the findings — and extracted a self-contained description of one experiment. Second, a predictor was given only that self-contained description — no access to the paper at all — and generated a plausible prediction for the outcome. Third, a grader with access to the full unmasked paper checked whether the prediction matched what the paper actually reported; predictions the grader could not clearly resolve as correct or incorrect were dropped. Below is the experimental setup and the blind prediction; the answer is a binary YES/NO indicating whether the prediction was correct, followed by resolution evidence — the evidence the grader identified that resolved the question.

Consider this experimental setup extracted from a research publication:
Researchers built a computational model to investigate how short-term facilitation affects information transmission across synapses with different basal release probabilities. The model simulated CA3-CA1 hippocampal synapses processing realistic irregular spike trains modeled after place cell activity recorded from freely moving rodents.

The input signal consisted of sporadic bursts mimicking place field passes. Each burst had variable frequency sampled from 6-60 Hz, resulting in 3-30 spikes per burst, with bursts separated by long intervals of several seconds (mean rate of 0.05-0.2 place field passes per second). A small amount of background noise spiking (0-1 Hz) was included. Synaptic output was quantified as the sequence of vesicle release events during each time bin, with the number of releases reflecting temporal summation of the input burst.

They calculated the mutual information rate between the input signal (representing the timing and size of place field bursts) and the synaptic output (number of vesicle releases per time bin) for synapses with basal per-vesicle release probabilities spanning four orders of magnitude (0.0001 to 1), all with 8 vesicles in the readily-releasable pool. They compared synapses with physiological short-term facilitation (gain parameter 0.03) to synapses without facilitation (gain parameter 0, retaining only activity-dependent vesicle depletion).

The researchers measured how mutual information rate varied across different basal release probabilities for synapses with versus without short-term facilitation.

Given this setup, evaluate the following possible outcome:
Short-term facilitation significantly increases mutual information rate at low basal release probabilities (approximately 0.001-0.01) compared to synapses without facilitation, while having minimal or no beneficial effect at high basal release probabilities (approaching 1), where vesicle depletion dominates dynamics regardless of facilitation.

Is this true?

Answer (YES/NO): YES